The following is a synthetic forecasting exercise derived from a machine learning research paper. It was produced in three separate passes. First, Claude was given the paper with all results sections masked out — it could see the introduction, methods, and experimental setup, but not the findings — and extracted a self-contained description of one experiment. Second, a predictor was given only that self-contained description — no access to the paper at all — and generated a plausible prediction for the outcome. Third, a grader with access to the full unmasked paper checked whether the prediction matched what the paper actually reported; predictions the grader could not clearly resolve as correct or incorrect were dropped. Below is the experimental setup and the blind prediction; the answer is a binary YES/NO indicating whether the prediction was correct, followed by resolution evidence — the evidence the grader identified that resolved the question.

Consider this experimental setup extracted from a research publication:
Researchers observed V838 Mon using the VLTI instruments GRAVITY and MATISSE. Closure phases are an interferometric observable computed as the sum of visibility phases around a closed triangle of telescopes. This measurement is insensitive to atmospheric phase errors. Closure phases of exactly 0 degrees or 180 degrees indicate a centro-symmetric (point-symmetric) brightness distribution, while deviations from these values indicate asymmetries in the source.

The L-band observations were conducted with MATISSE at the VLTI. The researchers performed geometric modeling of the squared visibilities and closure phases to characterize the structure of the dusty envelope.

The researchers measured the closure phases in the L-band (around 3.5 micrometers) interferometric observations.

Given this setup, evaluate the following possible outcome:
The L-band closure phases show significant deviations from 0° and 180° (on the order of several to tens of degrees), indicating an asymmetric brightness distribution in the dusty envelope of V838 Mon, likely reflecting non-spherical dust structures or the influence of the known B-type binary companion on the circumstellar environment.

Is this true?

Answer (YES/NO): NO